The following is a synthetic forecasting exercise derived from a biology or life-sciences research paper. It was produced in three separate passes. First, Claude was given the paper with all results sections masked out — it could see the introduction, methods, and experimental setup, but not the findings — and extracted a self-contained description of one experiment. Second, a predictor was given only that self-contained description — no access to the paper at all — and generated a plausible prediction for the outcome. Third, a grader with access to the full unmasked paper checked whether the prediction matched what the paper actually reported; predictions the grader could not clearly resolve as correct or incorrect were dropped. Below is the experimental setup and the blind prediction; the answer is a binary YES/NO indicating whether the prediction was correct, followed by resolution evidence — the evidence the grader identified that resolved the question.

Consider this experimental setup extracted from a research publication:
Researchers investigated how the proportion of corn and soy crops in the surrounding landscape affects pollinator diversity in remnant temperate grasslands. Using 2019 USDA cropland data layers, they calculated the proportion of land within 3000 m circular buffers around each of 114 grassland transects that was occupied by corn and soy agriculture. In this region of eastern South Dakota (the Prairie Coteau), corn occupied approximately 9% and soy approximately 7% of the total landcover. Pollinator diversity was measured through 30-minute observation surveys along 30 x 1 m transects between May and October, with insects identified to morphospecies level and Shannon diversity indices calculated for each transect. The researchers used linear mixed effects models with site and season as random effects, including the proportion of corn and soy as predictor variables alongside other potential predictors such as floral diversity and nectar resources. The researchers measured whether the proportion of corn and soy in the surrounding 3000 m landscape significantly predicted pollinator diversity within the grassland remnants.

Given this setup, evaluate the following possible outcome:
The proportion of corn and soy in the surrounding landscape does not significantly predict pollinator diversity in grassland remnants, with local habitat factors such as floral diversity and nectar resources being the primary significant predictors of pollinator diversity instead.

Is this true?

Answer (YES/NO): NO